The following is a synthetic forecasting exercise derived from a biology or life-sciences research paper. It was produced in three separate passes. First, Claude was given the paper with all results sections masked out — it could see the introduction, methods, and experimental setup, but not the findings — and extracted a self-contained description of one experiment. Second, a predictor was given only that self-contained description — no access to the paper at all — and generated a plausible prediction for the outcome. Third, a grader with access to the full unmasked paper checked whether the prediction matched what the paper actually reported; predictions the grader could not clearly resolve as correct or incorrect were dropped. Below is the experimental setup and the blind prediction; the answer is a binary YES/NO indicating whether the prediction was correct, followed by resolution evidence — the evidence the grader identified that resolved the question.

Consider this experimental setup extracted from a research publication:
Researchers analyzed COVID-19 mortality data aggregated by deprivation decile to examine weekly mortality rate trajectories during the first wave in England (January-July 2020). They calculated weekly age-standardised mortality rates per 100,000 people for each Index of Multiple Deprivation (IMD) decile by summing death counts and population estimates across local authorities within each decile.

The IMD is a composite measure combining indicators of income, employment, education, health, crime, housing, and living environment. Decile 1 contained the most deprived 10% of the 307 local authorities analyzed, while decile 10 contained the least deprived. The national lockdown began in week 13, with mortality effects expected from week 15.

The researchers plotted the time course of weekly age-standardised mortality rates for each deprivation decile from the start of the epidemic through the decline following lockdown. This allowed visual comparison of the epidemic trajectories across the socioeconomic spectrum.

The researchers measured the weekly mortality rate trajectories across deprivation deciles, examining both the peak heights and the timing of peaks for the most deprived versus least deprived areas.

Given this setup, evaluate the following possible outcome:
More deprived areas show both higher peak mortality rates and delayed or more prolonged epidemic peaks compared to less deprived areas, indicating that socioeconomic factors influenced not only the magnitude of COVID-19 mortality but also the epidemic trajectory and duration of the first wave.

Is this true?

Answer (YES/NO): NO